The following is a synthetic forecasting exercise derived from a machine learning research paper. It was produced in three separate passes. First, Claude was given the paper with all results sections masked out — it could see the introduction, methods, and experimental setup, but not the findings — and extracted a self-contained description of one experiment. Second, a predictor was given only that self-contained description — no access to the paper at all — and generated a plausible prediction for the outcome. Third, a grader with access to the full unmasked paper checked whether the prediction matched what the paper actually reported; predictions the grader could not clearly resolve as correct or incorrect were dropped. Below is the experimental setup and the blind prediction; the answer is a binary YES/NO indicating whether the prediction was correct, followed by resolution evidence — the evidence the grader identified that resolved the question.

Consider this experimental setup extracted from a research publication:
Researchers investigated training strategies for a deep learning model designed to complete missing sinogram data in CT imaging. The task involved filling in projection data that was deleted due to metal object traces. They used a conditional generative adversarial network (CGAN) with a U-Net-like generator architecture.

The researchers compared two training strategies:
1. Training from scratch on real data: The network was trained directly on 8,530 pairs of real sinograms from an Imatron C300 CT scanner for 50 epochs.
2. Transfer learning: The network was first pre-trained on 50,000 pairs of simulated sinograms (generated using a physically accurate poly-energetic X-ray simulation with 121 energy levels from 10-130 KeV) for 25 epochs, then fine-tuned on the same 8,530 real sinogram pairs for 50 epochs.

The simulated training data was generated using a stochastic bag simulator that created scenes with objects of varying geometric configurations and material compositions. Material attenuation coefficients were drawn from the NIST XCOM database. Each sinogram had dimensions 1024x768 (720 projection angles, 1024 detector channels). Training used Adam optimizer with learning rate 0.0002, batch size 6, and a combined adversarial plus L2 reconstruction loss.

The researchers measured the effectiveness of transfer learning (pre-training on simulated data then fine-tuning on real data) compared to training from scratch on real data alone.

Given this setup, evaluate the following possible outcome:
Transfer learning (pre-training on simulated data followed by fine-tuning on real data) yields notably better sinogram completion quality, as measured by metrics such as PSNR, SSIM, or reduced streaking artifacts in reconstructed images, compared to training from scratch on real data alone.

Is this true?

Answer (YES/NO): YES